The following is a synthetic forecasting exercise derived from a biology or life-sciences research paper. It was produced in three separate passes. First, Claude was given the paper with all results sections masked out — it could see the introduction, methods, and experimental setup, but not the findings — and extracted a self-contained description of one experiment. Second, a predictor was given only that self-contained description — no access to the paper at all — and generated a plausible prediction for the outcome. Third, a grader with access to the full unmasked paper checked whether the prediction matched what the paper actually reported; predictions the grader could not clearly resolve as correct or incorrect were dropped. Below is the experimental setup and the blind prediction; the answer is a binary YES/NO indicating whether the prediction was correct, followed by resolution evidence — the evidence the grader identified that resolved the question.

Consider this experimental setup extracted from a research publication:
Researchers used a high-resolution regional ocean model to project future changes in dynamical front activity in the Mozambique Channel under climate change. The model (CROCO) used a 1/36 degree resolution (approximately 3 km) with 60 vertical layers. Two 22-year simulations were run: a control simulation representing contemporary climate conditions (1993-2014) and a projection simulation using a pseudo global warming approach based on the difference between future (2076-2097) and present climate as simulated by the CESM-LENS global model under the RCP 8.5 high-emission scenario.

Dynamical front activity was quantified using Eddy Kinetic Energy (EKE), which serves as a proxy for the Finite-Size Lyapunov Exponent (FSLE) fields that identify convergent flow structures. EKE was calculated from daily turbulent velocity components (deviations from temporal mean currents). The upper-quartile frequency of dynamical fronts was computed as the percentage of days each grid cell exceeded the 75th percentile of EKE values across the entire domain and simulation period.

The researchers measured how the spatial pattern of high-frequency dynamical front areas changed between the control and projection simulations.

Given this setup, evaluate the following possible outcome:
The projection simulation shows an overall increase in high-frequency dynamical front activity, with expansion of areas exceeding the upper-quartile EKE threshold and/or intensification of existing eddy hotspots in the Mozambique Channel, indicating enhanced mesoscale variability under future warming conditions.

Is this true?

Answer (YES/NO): NO